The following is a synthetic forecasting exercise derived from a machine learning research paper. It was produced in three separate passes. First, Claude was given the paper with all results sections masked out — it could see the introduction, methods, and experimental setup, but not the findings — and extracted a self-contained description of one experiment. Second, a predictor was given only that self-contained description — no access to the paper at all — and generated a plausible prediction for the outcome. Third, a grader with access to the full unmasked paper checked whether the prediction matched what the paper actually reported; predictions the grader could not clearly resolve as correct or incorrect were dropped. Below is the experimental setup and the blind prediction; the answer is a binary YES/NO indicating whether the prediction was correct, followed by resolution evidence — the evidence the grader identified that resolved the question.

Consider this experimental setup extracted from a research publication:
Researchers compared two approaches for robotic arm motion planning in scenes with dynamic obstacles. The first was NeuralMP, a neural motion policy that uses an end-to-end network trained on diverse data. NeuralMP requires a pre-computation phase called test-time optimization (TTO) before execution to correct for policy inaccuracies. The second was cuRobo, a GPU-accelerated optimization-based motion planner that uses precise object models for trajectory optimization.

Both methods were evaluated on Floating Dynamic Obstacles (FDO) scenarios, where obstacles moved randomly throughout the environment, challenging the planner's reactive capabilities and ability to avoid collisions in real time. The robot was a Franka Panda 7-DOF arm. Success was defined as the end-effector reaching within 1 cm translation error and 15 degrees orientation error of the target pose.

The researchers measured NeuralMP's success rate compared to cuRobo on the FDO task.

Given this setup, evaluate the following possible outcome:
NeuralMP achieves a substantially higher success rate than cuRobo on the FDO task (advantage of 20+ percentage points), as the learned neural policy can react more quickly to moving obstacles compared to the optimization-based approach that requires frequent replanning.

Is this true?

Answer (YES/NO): NO